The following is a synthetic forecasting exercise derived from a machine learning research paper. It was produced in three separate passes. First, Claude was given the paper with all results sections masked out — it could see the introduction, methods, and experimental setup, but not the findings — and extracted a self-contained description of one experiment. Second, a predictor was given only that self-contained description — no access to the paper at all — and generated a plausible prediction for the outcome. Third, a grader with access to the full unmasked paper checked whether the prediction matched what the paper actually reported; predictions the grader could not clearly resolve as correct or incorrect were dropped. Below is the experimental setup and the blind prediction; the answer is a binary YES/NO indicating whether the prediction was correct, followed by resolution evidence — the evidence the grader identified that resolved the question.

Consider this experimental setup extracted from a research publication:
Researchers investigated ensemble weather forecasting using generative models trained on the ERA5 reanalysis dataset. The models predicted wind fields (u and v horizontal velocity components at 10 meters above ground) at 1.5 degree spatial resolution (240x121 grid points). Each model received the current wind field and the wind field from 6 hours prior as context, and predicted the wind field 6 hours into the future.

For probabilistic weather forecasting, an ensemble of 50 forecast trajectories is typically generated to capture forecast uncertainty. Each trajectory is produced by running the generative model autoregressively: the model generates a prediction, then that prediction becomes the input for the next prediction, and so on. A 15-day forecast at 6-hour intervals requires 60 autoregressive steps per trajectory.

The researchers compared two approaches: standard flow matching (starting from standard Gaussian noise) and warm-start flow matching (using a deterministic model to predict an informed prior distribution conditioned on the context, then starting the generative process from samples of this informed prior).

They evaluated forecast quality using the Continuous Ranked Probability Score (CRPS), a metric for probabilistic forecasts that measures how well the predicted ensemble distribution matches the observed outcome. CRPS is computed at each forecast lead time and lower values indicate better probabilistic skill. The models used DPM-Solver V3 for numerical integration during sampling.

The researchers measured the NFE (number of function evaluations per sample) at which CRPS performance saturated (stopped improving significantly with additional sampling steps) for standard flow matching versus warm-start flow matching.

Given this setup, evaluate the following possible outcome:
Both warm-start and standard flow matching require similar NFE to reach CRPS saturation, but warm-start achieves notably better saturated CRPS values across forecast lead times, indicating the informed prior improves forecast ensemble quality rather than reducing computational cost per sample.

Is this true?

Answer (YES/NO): NO